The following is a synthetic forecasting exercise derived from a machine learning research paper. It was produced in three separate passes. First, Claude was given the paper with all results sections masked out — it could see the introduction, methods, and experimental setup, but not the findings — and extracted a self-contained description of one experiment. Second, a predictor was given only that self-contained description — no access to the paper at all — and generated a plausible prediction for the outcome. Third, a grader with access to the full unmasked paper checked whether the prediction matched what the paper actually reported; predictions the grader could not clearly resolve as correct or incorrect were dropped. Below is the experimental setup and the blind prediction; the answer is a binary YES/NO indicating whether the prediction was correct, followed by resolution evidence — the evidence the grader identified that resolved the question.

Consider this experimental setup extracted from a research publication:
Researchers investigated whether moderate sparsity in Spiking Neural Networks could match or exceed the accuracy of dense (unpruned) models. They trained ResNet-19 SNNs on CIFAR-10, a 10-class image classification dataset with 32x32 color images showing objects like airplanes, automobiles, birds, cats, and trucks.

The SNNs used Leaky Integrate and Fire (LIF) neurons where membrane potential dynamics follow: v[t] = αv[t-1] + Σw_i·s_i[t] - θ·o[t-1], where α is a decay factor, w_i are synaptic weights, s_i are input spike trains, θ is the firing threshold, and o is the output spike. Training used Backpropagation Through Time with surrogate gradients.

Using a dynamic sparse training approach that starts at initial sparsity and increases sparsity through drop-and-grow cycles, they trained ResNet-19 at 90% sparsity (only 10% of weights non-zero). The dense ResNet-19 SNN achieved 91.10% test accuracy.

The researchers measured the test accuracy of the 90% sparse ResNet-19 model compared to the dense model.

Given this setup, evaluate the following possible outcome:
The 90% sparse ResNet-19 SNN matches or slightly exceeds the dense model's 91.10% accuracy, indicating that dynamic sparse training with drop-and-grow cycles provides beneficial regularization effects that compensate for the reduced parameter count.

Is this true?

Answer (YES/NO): YES